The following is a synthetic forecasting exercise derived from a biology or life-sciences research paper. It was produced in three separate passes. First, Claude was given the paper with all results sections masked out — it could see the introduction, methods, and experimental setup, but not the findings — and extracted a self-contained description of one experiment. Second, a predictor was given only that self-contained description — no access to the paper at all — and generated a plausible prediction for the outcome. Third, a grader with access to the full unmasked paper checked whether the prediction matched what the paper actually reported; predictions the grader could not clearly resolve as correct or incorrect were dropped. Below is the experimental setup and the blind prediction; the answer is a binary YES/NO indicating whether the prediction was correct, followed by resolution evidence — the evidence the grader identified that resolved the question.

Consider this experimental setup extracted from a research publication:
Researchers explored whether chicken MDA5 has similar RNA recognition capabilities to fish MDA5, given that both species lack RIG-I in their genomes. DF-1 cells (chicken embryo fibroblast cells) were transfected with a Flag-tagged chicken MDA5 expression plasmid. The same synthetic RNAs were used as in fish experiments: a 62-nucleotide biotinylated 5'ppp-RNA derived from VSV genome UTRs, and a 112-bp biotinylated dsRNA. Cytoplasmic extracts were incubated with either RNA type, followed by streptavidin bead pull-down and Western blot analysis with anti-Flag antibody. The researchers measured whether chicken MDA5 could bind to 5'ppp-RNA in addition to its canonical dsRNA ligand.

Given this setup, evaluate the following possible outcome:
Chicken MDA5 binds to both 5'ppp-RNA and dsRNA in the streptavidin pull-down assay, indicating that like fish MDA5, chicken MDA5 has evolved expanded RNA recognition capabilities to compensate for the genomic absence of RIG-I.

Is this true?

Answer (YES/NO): YES